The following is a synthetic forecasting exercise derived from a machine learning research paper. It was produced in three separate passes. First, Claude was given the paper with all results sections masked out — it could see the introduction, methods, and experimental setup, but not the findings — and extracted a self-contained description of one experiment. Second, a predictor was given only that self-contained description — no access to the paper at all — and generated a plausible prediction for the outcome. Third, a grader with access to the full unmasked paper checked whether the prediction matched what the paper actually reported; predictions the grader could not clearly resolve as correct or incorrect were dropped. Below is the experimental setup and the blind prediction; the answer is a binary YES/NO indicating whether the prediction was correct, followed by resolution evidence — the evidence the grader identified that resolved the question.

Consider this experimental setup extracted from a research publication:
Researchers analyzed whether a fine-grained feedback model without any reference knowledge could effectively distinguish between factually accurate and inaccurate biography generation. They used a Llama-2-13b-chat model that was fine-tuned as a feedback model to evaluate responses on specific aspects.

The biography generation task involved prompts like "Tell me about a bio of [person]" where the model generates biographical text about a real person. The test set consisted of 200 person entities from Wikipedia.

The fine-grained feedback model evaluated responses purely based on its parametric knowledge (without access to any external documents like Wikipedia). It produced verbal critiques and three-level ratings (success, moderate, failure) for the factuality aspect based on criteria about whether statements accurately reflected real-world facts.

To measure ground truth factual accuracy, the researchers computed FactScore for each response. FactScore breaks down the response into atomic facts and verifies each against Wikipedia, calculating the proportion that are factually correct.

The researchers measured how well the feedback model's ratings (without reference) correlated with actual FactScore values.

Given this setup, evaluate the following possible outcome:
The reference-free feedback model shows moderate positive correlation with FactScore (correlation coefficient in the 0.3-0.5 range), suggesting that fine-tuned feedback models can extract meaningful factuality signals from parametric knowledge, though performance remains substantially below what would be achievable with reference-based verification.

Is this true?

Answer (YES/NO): NO